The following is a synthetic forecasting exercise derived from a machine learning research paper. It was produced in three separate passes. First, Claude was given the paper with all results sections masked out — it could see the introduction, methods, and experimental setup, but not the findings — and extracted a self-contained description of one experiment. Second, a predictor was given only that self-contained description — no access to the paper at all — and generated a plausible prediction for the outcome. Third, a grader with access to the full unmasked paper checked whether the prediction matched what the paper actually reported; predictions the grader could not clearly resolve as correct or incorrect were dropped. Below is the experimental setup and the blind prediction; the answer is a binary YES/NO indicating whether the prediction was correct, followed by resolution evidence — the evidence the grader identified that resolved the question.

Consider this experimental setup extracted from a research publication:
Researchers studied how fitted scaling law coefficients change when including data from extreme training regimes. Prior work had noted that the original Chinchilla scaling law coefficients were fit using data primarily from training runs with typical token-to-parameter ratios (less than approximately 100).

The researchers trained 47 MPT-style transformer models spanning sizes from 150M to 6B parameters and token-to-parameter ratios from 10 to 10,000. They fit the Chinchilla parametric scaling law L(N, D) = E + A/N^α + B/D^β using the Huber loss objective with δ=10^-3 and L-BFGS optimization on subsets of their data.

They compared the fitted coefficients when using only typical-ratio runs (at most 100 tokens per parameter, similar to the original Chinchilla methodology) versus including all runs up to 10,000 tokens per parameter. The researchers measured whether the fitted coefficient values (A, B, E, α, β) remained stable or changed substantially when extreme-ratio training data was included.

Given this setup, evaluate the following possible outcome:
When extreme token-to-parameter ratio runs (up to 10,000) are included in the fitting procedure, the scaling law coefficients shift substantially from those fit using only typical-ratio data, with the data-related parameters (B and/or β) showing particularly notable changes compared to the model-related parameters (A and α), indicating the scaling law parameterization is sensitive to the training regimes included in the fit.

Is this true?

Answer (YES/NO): NO